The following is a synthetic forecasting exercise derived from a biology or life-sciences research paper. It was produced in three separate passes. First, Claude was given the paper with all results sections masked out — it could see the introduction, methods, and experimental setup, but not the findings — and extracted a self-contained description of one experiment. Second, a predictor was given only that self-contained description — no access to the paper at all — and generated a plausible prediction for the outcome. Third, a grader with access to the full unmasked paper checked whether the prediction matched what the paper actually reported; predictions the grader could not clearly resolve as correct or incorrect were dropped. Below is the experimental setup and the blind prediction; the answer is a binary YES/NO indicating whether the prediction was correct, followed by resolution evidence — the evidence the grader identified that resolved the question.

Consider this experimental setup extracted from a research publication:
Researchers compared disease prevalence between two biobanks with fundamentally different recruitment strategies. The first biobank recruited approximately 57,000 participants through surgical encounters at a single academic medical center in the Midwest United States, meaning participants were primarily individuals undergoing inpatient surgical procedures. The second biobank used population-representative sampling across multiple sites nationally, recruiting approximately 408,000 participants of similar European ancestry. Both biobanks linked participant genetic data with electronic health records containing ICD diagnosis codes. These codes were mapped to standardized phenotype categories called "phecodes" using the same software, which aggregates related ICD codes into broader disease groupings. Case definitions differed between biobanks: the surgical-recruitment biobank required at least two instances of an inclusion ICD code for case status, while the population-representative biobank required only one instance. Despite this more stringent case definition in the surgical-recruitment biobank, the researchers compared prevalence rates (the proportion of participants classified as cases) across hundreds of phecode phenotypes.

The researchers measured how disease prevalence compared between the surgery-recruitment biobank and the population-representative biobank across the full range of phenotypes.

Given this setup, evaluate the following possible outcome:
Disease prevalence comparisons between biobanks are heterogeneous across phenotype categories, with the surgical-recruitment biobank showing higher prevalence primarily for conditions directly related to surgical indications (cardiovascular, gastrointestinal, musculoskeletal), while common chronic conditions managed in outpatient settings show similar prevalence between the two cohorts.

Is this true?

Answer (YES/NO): NO